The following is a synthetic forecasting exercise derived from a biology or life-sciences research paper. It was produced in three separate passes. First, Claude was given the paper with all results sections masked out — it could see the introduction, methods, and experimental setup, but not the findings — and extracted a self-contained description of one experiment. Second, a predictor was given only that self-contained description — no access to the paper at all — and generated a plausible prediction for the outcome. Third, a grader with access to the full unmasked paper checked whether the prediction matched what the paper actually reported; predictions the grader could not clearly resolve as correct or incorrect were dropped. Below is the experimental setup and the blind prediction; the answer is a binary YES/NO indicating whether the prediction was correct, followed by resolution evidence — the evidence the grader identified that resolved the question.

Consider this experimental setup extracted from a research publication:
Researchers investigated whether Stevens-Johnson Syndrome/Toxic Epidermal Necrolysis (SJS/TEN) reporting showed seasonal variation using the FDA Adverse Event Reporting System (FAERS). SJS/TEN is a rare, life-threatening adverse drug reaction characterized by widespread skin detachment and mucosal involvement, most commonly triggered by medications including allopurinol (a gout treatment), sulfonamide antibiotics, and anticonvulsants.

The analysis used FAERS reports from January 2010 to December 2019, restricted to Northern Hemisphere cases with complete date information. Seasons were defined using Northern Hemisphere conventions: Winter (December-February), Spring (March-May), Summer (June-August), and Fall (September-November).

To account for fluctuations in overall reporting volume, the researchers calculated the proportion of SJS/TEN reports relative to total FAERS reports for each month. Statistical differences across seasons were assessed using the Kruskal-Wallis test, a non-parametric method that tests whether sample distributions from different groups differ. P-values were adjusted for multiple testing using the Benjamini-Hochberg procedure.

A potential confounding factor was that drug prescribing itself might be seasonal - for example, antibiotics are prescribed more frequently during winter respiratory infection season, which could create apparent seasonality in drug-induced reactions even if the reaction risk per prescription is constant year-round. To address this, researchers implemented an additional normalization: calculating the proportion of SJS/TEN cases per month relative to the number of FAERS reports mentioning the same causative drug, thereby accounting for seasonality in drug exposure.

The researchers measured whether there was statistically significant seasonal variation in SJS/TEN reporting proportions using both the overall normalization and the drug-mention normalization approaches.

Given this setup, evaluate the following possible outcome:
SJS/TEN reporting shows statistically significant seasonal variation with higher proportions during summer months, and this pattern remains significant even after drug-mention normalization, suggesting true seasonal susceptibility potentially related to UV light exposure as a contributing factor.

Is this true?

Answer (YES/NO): NO